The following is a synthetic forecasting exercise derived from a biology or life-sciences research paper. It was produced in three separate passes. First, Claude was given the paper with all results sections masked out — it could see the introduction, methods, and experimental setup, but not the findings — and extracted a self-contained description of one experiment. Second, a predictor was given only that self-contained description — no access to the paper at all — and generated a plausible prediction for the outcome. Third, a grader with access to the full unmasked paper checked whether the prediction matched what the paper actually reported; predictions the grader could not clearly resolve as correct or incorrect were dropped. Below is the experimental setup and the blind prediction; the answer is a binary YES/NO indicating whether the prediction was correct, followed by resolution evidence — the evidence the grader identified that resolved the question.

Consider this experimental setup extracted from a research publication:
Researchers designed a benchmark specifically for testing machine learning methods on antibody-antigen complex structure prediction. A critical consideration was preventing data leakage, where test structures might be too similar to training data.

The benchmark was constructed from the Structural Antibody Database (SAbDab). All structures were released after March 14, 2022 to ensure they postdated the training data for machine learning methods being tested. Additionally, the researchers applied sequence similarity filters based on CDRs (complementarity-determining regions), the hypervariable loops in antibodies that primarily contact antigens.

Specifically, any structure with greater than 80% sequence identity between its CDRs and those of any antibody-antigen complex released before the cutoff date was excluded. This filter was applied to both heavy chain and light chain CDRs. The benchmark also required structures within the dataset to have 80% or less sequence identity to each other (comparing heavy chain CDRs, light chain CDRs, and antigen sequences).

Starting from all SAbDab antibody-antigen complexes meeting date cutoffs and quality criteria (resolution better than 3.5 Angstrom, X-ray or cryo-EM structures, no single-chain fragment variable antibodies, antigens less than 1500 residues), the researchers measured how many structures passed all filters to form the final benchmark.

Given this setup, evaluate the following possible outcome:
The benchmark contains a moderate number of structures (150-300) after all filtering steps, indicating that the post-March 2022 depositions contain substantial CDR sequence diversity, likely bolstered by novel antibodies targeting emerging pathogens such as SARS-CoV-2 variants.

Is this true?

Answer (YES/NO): NO